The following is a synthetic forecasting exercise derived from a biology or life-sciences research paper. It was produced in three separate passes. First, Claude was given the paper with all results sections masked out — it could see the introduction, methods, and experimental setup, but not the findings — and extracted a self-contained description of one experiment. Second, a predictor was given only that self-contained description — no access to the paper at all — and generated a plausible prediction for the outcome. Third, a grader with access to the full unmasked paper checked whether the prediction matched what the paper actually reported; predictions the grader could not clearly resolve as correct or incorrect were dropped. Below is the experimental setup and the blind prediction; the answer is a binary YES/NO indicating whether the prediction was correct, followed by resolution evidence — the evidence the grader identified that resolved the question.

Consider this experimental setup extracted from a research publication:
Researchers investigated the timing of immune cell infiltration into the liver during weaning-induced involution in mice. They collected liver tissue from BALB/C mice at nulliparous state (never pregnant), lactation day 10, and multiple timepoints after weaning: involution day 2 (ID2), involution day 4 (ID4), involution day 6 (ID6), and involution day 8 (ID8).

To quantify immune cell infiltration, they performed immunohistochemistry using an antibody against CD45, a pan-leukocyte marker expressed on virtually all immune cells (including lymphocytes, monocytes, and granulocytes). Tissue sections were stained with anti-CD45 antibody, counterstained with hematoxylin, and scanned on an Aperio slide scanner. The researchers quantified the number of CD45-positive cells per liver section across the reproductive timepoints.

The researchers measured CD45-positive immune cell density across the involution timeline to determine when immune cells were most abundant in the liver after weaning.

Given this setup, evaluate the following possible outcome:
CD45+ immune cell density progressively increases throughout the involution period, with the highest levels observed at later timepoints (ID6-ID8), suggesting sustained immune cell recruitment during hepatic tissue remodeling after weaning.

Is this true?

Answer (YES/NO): NO